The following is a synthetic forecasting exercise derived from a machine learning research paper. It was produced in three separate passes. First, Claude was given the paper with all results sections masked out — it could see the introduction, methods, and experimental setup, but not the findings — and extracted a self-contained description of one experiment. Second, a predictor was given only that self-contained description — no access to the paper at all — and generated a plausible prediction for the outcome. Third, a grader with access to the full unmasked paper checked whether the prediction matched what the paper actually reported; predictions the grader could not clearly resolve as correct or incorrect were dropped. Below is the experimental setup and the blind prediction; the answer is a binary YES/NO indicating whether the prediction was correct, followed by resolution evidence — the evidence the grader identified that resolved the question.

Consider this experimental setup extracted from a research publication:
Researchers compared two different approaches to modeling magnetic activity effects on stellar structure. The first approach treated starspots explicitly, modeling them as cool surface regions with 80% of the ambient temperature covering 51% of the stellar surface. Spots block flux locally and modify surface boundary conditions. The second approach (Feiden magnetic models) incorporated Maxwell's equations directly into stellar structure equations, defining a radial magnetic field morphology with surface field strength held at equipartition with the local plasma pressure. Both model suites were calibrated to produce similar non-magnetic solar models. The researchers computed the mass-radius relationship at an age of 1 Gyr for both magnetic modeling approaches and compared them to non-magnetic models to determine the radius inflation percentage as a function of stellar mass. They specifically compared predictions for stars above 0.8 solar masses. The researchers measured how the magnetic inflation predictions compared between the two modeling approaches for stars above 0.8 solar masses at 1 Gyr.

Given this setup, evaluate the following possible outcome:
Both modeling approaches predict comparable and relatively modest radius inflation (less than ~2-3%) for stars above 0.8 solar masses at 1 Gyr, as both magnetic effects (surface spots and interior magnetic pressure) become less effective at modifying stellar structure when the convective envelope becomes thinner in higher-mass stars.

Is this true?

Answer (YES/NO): NO